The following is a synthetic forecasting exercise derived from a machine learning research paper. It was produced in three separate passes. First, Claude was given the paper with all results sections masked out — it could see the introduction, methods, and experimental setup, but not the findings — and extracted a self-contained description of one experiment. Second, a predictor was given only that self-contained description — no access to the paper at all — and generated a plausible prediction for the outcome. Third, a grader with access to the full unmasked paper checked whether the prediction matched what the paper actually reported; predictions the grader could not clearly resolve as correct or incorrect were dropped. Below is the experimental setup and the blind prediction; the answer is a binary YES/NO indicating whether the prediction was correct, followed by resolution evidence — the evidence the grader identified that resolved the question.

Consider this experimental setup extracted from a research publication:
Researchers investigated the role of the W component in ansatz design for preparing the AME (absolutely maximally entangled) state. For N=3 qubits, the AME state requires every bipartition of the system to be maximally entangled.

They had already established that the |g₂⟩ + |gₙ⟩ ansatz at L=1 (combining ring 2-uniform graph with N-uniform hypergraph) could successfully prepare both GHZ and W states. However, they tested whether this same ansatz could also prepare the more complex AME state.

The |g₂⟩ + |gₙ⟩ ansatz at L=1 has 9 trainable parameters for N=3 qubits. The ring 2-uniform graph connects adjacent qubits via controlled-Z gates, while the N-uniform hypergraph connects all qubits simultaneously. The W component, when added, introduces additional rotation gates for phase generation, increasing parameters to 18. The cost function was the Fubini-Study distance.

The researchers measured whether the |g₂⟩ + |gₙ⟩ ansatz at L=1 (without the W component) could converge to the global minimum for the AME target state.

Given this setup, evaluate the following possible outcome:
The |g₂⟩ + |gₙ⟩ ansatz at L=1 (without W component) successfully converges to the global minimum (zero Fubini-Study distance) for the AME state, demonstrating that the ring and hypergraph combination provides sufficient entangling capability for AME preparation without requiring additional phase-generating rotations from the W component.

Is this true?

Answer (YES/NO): NO